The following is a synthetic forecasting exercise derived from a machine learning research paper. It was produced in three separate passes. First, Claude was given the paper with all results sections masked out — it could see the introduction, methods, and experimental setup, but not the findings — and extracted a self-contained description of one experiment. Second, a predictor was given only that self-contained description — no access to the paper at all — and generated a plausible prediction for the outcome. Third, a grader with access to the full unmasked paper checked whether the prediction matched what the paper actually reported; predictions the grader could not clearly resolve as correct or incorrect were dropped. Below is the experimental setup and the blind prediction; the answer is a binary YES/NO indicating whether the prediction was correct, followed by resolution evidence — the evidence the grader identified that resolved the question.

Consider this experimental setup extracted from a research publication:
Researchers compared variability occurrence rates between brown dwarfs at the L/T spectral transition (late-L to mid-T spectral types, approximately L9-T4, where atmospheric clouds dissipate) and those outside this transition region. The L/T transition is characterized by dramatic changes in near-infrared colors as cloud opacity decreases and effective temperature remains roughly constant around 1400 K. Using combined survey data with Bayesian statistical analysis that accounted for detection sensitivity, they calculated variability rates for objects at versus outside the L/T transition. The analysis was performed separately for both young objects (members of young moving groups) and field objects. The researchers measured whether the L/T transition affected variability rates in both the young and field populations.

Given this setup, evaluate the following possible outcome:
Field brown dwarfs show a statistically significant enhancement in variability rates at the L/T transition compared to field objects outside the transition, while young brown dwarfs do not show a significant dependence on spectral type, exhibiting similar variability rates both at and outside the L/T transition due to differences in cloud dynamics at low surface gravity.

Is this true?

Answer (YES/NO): NO